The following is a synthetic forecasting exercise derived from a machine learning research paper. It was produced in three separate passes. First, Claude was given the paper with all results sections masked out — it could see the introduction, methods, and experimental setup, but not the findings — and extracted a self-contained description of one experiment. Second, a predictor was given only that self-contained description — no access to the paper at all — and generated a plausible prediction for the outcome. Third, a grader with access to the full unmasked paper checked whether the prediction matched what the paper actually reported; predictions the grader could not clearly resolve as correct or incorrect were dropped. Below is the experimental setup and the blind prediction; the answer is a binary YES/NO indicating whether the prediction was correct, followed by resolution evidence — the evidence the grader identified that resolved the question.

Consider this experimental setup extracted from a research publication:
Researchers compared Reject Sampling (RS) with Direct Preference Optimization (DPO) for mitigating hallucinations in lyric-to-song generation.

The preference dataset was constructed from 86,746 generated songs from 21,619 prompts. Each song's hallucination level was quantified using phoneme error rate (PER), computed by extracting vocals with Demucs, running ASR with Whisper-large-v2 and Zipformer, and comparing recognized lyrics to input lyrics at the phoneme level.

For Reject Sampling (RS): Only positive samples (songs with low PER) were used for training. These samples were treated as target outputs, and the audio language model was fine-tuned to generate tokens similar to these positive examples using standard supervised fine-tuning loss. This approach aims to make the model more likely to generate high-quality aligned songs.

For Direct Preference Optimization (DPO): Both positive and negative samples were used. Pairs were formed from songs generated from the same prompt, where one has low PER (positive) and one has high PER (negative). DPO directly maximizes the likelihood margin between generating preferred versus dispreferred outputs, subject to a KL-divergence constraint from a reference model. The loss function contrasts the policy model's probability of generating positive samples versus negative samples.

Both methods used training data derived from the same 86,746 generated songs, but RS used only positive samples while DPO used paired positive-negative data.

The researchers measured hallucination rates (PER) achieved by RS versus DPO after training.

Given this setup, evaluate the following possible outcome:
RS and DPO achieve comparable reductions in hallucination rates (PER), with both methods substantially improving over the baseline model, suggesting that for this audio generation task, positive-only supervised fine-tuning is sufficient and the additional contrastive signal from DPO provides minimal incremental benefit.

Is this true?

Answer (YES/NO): NO